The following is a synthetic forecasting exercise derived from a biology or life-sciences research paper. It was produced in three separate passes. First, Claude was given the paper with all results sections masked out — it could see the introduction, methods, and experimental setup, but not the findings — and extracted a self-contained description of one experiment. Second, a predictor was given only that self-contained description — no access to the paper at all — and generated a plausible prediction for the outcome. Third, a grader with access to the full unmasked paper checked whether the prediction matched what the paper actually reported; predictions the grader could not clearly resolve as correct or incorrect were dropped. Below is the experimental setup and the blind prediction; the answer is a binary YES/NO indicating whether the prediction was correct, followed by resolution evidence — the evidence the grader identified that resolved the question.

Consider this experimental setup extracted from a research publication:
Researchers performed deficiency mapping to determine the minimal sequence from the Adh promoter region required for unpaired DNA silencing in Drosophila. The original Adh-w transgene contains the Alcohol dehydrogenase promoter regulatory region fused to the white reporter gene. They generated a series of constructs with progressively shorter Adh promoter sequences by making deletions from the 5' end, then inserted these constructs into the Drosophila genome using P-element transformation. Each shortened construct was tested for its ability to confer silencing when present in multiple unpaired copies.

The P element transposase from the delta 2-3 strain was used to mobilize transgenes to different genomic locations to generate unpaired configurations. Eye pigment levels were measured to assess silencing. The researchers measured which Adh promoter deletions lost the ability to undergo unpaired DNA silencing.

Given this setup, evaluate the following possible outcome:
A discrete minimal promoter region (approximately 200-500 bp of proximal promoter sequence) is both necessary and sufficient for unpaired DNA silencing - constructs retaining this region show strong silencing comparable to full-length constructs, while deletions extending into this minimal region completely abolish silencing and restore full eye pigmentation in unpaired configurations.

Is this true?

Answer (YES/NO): NO